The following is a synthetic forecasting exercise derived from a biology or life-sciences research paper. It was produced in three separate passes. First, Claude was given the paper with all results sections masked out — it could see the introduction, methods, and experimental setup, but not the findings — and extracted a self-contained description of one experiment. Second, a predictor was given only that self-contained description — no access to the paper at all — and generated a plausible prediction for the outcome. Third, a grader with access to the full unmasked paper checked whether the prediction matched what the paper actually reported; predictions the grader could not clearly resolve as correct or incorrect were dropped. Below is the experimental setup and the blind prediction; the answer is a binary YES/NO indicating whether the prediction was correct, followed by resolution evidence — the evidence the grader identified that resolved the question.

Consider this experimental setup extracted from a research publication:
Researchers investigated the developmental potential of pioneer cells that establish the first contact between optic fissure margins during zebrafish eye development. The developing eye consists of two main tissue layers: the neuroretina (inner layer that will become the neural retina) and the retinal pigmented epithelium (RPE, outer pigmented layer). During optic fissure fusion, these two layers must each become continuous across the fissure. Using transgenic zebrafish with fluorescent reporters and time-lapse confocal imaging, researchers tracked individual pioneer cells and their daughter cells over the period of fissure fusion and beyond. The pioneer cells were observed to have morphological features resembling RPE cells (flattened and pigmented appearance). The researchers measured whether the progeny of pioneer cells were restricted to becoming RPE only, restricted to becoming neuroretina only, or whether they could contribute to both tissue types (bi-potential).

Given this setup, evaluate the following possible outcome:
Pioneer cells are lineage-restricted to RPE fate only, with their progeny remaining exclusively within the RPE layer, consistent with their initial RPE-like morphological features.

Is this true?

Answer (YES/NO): NO